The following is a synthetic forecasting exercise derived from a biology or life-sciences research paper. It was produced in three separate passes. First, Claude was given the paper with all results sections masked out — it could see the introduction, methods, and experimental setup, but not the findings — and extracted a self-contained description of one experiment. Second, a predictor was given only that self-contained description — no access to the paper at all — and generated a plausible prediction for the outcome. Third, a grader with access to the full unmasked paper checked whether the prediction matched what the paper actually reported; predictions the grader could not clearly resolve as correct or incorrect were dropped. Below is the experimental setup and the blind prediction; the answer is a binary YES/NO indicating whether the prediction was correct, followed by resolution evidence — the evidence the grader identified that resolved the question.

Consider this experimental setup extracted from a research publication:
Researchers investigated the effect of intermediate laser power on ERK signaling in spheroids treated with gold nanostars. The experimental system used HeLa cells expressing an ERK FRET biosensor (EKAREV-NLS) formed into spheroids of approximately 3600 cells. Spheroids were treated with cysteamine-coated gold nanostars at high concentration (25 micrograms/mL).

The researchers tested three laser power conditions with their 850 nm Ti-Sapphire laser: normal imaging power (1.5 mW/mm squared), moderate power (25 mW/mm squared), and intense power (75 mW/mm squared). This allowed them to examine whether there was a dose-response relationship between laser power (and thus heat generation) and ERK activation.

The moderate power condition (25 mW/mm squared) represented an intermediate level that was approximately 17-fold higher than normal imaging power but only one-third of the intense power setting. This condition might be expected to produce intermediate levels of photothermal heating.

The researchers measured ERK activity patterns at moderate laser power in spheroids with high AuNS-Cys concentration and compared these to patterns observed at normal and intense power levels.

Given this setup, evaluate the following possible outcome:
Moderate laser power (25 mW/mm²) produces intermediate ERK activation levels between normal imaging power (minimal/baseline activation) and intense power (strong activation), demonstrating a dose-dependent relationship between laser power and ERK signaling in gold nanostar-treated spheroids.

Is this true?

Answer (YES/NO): NO